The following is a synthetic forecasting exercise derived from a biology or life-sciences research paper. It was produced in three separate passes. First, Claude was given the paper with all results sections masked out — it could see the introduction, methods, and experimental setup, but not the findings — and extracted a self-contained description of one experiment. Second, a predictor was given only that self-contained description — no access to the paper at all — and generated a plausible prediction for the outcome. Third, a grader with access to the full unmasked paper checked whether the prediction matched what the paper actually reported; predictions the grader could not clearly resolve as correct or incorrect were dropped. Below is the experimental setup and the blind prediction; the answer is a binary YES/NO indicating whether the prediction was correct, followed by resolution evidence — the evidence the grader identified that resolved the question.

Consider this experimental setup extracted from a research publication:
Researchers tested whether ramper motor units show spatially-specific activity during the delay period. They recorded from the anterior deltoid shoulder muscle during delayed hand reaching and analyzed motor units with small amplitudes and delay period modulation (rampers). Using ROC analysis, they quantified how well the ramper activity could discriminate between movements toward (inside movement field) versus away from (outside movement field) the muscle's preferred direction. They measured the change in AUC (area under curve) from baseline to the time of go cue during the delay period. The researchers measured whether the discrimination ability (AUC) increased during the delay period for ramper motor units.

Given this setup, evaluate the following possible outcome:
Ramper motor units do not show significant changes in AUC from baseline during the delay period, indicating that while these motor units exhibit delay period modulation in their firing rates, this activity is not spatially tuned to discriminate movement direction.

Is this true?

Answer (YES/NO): NO